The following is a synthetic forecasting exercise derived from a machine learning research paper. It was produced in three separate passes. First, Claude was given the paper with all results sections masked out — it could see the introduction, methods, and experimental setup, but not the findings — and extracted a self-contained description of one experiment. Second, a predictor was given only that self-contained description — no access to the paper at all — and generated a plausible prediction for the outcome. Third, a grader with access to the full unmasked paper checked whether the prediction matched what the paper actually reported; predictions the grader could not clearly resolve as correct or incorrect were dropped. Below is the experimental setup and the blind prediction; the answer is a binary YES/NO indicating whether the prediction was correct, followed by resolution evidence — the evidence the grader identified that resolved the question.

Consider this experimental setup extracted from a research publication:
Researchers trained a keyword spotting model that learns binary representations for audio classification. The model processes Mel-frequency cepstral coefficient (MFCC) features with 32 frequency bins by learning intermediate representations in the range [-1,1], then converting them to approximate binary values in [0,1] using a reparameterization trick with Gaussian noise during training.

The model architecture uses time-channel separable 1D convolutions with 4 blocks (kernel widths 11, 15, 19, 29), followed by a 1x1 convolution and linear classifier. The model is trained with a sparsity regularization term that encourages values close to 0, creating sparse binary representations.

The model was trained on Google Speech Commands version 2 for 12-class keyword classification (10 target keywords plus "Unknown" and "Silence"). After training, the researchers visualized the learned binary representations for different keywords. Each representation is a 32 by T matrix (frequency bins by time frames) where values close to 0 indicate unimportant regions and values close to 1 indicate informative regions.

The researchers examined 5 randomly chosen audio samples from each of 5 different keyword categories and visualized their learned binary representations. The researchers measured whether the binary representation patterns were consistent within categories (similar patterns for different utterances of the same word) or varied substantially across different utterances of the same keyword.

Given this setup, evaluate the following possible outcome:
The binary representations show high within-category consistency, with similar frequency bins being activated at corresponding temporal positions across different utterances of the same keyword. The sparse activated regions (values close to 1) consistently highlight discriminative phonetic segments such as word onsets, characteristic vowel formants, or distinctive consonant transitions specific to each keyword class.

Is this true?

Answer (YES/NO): NO